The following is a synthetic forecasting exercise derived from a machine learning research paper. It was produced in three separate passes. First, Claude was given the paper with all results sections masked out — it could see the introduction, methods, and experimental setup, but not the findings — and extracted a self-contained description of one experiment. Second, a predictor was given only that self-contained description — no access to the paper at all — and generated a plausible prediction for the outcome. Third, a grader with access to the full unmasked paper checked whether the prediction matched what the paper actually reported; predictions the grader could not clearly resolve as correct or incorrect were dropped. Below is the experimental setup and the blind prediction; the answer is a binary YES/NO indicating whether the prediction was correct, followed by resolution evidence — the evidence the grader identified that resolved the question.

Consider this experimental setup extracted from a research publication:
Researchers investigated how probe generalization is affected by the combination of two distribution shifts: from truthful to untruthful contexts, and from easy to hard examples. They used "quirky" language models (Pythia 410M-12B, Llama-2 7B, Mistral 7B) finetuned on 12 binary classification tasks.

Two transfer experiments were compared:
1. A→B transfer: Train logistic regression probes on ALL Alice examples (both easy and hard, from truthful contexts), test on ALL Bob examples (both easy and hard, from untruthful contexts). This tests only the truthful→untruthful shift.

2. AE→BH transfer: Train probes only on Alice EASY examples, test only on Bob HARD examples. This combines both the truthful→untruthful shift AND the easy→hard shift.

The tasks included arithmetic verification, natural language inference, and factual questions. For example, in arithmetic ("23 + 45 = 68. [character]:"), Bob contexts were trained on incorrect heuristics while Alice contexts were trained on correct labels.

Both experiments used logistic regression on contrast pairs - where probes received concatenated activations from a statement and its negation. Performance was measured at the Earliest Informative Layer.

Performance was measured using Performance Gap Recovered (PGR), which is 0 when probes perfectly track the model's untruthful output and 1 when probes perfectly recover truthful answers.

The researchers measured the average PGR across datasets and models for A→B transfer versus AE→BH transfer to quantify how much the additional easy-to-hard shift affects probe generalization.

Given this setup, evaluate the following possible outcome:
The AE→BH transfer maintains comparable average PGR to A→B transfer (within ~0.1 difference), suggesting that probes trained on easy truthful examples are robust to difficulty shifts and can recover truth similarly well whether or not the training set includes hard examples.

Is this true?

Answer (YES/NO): NO